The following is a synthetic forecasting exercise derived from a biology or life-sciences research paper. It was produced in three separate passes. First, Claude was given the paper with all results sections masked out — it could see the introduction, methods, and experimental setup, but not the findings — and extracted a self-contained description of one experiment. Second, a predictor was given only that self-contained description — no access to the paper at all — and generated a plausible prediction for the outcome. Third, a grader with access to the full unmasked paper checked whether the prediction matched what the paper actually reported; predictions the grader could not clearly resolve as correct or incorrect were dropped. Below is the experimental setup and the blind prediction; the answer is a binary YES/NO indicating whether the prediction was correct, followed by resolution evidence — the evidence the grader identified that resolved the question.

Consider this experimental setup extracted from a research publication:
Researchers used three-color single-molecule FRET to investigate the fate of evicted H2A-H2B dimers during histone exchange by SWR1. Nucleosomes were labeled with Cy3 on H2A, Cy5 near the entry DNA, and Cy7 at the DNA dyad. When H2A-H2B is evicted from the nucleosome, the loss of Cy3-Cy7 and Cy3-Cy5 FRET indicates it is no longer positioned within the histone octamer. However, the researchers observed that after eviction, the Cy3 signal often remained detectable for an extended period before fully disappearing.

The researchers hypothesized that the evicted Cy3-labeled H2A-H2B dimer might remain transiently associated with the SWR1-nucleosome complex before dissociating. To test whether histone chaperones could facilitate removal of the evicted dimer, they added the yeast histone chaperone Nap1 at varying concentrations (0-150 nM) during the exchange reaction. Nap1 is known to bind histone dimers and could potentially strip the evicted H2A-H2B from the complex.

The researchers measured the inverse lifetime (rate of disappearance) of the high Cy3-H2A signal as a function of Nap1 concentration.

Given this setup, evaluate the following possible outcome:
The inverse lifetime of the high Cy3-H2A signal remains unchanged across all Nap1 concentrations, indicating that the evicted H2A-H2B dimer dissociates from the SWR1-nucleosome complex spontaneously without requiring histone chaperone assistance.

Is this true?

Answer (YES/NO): NO